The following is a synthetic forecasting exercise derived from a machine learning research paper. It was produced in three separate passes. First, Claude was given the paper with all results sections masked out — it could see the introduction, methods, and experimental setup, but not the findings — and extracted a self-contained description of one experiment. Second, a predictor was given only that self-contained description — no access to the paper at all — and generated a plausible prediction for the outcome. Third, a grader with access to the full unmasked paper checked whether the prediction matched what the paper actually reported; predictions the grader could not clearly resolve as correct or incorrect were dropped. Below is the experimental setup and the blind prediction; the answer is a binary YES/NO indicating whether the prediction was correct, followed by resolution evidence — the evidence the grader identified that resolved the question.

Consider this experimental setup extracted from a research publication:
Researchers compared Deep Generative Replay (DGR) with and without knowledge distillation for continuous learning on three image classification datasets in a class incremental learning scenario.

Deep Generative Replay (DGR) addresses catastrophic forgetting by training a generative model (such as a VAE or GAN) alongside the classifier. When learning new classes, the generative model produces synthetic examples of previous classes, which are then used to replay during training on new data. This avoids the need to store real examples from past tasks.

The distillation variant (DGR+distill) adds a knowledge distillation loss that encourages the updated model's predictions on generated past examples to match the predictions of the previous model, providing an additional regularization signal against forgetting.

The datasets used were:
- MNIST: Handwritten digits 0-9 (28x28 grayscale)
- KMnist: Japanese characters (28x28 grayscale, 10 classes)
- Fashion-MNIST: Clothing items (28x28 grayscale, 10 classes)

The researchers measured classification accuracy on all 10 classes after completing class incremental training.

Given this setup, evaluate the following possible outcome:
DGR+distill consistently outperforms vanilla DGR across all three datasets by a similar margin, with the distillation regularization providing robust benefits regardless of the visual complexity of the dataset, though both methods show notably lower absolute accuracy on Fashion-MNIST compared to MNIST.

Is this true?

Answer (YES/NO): NO